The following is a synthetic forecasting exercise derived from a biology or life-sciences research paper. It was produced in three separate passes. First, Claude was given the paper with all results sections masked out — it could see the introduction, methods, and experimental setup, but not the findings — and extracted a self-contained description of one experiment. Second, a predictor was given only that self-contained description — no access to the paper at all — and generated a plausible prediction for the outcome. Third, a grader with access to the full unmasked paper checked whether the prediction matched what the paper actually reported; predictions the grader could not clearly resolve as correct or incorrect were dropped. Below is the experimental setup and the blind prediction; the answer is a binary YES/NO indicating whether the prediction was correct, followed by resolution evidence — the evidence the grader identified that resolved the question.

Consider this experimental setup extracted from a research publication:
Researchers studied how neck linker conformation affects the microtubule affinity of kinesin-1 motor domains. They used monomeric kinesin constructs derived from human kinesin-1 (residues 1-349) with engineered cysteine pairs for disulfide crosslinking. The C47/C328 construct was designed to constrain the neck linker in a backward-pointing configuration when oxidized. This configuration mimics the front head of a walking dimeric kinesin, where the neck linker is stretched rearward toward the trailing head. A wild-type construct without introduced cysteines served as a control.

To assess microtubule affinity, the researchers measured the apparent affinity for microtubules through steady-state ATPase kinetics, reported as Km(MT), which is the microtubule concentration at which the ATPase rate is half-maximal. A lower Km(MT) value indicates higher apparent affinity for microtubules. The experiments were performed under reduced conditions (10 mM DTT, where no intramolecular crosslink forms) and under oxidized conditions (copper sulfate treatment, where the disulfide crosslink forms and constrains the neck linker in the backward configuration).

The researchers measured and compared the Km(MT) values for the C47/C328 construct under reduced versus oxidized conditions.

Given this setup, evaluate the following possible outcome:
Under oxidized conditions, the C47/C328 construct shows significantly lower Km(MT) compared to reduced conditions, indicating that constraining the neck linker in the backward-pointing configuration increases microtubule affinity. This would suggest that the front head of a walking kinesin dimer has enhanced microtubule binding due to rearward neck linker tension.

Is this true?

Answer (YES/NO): YES